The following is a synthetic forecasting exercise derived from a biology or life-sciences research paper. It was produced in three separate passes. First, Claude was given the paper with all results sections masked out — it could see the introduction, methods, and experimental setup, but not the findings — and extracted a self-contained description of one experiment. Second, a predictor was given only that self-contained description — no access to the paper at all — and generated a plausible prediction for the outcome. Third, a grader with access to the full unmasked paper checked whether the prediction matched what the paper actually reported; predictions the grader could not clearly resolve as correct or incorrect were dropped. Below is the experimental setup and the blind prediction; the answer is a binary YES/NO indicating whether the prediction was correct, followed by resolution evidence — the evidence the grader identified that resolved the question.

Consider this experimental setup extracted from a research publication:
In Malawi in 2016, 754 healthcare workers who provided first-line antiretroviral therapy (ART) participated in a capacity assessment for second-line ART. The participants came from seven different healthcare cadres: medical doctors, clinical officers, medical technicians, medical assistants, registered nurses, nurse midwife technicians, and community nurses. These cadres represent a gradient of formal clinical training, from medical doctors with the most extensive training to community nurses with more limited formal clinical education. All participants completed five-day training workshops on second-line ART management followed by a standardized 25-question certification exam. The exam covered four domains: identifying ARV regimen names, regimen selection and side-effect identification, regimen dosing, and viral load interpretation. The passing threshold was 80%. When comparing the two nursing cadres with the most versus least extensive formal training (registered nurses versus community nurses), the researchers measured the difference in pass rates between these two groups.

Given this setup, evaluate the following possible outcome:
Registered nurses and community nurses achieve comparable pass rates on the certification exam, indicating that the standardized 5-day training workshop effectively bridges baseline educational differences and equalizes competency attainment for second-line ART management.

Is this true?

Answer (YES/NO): YES